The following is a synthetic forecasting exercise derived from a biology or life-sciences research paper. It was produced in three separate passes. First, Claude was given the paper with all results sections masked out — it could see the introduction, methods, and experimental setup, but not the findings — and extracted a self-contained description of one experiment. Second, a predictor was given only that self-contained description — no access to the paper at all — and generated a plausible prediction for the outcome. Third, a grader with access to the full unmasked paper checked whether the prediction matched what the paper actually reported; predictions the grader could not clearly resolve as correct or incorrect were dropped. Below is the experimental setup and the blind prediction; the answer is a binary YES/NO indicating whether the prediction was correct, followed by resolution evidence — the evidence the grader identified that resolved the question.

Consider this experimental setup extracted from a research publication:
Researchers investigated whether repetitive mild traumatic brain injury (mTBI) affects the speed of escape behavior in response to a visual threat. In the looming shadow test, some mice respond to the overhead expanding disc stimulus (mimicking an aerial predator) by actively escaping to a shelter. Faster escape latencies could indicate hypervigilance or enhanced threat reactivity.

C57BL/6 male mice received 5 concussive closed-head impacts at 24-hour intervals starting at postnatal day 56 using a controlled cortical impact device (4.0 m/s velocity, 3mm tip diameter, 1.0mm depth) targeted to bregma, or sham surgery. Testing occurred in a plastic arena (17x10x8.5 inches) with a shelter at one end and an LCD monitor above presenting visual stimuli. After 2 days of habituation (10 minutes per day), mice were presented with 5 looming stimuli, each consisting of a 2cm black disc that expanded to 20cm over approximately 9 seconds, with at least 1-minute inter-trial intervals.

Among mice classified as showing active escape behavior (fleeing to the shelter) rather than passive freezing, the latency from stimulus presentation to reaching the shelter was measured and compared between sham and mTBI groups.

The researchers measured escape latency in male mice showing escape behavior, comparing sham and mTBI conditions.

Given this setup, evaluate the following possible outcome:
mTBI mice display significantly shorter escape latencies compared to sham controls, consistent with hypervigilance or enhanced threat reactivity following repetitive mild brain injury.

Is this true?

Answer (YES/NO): NO